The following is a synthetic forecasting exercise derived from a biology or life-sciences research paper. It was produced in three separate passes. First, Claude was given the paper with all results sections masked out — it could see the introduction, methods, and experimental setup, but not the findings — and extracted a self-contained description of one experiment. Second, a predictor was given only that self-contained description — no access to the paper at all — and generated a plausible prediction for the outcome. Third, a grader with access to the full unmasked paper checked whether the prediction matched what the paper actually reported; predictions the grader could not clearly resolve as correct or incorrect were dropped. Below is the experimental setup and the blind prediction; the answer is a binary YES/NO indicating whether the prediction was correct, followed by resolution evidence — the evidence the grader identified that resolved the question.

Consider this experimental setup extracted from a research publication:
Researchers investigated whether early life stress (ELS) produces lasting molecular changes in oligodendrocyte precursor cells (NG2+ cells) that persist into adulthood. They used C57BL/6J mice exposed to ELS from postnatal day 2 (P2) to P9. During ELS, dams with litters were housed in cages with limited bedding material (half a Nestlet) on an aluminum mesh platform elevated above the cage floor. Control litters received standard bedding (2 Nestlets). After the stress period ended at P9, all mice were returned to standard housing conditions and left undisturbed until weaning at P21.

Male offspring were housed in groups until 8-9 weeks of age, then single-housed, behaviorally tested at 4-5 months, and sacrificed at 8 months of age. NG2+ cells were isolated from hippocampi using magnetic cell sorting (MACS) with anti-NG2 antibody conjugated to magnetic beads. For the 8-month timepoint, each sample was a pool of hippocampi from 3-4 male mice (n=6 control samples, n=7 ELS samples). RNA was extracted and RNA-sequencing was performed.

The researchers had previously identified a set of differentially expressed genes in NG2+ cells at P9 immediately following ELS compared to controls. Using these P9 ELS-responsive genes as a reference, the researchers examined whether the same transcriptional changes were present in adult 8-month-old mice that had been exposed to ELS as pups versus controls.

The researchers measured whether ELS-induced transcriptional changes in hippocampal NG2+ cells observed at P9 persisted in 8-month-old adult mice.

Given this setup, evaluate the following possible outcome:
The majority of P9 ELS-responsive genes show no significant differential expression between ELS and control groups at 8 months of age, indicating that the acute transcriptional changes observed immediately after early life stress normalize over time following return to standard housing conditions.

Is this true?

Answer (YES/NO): YES